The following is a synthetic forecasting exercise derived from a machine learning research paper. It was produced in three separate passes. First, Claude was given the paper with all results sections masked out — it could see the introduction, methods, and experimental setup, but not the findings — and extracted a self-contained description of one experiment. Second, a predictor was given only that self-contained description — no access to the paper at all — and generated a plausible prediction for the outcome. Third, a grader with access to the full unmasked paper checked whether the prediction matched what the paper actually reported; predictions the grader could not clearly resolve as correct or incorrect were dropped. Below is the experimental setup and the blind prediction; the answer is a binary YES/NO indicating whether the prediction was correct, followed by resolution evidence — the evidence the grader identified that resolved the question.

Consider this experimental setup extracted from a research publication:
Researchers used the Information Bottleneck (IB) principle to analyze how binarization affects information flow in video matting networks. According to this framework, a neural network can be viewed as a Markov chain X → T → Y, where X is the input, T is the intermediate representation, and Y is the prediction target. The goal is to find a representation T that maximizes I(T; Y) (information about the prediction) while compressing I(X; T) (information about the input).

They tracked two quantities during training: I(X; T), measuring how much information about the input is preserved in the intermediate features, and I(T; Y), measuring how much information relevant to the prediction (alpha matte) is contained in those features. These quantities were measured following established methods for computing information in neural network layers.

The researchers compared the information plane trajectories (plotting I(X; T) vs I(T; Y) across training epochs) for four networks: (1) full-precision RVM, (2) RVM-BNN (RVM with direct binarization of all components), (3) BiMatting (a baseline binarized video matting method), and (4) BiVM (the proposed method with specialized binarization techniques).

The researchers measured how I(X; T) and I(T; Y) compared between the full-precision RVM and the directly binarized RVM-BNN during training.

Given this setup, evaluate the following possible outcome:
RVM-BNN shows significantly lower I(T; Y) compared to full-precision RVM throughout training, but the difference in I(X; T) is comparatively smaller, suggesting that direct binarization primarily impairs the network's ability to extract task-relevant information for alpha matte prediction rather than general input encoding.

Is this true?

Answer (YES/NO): NO